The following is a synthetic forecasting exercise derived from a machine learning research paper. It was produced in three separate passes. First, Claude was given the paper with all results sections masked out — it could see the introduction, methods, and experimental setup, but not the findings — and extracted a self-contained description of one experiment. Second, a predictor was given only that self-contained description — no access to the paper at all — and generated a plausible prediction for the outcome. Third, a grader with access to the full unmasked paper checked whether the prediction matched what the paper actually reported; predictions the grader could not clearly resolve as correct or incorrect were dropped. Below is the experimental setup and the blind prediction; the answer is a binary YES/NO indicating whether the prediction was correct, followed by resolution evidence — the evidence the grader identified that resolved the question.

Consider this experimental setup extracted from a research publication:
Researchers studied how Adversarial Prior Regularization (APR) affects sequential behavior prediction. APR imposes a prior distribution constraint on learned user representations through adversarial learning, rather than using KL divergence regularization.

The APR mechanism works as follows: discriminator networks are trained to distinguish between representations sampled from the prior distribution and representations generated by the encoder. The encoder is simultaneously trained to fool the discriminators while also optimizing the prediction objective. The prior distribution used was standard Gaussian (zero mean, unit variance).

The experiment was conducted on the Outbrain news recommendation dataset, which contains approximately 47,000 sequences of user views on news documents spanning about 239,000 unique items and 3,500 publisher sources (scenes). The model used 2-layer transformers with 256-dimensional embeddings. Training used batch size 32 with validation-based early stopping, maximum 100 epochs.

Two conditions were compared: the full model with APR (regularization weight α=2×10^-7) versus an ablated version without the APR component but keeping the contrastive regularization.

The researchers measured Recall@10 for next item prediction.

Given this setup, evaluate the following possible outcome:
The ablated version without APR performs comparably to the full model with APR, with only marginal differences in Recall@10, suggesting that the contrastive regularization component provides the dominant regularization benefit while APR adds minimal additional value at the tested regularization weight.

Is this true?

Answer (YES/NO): YES